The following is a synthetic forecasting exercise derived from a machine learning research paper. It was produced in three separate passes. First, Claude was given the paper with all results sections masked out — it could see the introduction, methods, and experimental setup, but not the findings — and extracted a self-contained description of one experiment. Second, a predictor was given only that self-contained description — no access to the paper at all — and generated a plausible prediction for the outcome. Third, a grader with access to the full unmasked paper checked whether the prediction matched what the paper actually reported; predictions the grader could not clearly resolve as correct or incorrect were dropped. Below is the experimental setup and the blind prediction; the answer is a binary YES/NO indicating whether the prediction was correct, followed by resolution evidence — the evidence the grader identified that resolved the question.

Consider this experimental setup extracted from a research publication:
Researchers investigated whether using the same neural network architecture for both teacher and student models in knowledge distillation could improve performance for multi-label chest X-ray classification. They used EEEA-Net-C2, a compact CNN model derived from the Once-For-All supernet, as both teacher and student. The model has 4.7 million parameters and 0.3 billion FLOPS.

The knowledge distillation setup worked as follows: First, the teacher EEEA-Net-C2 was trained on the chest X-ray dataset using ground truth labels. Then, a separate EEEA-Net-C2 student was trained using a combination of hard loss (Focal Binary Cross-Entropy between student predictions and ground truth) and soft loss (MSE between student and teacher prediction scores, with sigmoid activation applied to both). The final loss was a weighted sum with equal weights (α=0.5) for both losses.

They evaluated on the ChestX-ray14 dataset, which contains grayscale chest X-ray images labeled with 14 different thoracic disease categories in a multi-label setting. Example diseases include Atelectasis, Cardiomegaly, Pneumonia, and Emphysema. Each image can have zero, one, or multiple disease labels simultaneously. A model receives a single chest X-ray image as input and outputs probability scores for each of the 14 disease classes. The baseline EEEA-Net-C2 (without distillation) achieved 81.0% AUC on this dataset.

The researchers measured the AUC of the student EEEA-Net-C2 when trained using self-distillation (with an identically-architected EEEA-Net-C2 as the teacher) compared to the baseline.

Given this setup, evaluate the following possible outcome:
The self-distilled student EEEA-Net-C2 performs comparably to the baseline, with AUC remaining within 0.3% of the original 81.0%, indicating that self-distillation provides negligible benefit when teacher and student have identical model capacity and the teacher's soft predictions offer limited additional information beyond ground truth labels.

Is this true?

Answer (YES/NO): NO